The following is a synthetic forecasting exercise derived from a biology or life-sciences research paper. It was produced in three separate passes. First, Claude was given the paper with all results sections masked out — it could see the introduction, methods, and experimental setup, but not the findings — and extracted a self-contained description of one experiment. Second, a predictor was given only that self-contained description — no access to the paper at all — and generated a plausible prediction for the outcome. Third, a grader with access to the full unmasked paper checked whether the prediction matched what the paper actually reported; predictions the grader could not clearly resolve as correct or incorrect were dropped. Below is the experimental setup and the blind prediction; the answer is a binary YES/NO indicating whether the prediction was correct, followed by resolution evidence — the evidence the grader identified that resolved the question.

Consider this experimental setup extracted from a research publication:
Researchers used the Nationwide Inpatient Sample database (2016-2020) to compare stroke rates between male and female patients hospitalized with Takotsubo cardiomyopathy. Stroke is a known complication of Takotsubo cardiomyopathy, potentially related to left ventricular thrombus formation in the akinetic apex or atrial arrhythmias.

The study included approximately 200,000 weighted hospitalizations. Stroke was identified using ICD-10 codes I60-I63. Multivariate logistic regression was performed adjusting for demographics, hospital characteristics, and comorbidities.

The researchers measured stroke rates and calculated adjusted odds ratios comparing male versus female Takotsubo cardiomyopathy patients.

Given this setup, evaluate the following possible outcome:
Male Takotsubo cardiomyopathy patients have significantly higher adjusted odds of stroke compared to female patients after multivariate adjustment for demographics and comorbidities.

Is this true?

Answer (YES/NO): YES